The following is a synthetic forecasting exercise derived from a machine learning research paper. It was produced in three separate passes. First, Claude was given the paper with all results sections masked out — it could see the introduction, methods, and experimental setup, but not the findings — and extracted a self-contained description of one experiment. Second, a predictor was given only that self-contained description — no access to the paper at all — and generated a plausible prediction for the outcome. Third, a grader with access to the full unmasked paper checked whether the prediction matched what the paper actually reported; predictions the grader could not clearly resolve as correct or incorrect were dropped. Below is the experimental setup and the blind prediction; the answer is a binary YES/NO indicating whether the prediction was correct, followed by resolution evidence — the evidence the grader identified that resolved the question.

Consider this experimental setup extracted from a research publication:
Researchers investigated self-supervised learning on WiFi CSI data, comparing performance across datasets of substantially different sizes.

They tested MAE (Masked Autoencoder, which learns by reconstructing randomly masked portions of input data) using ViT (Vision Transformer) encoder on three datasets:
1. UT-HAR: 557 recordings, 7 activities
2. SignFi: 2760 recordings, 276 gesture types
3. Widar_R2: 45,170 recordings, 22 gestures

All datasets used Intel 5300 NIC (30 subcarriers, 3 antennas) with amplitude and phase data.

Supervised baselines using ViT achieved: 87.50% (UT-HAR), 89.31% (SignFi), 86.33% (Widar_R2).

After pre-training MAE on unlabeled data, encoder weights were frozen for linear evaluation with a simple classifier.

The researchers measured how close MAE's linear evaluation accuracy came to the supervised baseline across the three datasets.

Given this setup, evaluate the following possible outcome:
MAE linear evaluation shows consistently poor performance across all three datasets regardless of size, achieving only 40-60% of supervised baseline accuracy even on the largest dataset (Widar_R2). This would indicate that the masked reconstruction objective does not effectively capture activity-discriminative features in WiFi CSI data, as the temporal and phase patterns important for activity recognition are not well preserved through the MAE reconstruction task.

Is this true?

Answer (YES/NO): NO